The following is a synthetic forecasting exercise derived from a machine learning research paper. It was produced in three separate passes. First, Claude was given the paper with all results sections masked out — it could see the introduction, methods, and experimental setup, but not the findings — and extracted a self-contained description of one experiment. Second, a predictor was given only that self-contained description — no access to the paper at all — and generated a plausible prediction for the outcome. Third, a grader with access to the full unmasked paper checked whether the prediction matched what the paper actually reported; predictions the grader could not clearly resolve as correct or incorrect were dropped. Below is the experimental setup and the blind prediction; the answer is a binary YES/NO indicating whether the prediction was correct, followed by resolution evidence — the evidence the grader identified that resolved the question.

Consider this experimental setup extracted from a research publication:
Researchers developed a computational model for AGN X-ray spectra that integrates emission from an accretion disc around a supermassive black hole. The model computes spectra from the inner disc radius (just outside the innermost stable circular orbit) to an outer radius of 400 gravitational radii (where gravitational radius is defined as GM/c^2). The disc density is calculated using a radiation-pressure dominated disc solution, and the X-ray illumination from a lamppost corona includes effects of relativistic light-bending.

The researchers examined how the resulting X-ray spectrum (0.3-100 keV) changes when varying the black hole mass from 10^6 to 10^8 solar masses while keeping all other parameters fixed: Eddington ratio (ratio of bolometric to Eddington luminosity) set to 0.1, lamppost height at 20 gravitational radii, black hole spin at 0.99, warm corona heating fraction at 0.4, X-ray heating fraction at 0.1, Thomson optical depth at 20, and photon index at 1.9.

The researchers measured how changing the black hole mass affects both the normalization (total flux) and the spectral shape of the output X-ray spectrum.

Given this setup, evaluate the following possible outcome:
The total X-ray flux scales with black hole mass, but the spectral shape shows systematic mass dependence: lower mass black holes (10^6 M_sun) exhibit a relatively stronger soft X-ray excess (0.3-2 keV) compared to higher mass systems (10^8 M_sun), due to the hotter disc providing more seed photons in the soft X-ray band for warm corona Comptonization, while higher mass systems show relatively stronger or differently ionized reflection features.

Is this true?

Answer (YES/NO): NO